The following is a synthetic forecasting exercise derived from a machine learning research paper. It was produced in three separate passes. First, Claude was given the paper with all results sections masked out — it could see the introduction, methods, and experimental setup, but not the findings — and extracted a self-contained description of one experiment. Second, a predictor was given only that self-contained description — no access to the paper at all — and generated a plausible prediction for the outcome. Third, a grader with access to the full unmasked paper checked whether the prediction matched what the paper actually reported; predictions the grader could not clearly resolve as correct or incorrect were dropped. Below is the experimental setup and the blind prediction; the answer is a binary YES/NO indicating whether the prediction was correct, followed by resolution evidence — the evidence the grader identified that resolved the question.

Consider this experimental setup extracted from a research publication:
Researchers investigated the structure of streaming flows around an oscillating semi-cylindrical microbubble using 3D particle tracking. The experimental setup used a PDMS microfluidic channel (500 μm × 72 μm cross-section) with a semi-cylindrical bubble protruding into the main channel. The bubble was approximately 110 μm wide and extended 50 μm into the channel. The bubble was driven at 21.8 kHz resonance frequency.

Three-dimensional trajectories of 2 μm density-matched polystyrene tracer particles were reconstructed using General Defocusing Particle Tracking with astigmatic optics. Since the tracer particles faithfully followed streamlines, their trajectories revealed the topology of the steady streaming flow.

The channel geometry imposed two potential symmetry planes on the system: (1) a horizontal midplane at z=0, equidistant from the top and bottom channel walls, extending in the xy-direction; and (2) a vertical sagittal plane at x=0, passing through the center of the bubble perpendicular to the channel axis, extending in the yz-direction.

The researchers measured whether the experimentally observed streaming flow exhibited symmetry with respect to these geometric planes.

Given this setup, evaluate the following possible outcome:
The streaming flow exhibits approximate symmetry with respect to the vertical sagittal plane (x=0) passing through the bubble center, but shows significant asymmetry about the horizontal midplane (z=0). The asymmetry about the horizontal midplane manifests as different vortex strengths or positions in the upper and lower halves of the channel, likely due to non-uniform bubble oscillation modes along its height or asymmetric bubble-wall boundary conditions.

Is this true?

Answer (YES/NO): NO